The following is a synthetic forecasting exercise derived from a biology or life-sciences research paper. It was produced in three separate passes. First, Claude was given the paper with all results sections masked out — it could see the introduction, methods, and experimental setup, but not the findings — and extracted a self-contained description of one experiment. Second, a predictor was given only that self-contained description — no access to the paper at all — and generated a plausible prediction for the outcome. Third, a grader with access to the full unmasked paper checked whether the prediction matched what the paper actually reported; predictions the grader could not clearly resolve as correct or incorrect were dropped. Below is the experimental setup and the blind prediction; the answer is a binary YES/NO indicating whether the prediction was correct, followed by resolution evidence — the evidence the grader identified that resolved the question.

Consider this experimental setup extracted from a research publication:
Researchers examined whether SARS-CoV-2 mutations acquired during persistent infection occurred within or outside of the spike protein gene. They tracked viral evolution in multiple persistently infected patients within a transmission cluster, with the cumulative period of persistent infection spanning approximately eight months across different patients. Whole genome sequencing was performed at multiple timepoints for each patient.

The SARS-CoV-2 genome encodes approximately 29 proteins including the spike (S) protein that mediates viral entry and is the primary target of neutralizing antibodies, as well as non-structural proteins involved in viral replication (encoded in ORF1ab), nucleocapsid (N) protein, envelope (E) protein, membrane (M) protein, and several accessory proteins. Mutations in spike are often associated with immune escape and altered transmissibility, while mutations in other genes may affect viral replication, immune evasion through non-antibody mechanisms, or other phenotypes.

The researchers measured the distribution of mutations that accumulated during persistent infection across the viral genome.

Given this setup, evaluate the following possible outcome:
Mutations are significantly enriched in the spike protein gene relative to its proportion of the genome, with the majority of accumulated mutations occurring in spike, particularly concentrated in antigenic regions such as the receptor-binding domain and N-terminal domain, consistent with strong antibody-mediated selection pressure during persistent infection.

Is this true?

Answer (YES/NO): YES